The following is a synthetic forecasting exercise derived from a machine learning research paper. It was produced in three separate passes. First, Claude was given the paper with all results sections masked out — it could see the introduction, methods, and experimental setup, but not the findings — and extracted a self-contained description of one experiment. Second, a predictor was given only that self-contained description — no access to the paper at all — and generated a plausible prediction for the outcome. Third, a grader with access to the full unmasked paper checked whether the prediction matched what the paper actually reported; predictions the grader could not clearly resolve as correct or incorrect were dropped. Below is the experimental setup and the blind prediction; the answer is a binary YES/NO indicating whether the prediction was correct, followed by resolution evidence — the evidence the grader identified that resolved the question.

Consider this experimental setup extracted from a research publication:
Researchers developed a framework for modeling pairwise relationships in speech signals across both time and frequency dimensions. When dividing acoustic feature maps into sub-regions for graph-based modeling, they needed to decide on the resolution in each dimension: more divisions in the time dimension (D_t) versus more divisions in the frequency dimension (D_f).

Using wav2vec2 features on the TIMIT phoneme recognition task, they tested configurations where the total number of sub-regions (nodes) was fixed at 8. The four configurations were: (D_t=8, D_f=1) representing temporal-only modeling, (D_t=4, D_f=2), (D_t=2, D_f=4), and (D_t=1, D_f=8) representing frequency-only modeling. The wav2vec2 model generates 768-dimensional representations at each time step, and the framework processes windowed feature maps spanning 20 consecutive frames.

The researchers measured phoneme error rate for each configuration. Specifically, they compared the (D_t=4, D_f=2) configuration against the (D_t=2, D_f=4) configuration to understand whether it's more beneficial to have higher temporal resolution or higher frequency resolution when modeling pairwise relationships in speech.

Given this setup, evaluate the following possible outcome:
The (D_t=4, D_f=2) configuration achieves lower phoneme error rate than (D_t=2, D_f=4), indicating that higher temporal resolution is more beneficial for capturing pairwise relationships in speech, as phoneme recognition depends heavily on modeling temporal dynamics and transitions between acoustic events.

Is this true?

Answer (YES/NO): NO